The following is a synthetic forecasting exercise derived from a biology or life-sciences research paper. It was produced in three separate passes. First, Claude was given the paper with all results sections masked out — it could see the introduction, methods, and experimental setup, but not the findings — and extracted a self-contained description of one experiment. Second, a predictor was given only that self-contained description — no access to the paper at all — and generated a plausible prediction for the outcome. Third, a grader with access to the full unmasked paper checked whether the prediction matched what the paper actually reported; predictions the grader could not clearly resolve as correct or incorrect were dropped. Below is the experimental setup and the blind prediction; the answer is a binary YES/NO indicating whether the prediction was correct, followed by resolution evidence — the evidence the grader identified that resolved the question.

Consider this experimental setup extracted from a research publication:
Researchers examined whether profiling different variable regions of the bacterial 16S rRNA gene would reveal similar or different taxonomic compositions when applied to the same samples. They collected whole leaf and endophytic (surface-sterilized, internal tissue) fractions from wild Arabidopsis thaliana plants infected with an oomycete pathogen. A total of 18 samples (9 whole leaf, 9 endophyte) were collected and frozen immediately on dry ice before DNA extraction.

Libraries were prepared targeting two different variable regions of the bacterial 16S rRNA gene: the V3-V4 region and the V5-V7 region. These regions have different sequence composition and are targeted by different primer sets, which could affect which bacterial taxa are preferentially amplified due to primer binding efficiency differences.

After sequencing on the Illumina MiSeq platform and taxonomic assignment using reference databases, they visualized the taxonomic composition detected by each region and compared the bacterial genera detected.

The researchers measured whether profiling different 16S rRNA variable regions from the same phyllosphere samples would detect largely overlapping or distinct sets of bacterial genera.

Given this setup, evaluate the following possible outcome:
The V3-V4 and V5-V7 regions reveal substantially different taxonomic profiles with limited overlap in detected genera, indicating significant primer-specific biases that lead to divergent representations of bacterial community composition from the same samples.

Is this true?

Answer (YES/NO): NO